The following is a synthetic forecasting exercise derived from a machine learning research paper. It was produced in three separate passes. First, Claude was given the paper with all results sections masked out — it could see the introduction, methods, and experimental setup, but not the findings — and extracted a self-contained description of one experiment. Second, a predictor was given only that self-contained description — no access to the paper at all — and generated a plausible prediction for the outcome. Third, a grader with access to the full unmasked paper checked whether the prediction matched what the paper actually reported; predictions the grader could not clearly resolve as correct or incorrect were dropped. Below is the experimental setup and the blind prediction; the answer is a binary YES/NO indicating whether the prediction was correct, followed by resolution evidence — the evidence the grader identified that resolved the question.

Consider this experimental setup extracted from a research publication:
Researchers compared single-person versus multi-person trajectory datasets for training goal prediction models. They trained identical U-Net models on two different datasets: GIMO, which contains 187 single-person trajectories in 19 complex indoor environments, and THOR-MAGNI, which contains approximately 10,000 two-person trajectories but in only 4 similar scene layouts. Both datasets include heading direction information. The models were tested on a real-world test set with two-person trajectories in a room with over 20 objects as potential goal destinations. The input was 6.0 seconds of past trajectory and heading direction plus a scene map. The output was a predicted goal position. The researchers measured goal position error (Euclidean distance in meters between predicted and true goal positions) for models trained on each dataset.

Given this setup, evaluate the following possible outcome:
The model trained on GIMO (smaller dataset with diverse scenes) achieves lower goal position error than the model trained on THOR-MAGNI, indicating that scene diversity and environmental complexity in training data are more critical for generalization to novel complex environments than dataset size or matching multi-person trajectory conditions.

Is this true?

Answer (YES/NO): YES